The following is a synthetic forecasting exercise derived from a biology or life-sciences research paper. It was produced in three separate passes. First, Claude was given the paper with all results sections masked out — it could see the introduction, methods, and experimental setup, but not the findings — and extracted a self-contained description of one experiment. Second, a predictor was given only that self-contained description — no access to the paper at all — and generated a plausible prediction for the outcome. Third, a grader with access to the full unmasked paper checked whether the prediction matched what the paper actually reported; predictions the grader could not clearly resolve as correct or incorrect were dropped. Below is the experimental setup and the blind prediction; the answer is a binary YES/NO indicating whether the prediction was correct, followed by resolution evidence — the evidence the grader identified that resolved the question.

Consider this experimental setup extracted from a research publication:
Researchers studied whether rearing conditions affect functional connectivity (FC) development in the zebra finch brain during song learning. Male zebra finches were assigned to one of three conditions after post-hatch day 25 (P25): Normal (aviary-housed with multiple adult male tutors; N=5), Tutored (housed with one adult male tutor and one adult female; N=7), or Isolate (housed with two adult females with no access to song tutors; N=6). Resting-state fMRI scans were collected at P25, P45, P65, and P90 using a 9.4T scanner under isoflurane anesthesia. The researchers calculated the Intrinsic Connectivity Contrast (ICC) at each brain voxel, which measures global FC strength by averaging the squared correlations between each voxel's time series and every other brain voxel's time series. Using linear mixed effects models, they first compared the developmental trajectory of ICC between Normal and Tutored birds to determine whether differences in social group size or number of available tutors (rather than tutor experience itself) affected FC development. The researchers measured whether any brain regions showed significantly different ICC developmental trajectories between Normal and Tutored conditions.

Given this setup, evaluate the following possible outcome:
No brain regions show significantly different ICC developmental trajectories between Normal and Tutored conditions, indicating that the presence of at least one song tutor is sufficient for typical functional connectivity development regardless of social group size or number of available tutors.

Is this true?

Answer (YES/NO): YES